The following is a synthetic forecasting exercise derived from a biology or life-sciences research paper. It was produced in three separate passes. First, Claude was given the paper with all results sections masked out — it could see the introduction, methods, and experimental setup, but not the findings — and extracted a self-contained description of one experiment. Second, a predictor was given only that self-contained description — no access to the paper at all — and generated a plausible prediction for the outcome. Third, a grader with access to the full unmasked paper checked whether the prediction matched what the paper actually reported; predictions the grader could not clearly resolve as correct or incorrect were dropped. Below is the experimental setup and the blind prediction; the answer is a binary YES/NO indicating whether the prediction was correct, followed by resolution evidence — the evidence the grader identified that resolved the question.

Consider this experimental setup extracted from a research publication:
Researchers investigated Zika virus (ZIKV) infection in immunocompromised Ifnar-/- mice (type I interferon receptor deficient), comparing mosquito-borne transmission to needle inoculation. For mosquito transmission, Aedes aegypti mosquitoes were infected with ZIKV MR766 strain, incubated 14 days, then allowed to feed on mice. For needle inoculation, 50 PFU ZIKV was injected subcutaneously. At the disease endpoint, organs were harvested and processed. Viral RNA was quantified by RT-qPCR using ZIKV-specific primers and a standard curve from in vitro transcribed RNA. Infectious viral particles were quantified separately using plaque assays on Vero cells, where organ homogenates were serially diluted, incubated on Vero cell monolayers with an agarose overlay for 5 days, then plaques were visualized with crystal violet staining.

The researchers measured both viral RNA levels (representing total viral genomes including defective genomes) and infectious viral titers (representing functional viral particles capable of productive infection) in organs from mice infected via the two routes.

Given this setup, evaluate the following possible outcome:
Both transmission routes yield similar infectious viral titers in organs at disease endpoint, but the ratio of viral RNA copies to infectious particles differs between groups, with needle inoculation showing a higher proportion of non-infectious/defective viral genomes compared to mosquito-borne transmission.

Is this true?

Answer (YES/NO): NO